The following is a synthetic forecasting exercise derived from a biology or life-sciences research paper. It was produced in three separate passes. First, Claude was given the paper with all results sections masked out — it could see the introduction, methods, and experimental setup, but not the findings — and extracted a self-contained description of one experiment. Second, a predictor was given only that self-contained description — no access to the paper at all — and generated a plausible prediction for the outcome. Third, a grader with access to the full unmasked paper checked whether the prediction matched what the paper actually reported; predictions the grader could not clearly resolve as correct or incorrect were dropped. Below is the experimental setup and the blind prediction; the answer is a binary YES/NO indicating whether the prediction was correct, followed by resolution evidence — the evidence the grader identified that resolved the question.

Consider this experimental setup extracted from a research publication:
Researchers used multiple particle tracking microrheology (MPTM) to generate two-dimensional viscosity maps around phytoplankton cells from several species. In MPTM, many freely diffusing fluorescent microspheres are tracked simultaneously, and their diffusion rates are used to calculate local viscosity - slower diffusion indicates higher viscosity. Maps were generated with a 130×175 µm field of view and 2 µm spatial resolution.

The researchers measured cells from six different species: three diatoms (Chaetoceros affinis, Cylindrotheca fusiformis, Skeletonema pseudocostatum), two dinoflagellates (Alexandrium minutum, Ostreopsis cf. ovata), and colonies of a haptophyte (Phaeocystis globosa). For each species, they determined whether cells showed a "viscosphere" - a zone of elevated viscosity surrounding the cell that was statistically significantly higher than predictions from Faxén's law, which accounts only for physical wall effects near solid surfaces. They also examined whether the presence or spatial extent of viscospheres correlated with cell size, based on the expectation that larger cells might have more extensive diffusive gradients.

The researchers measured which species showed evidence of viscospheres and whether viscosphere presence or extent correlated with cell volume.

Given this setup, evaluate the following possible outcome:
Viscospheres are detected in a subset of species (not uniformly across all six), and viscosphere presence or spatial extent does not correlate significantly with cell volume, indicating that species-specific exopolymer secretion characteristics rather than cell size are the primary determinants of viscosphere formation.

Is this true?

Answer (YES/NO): YES